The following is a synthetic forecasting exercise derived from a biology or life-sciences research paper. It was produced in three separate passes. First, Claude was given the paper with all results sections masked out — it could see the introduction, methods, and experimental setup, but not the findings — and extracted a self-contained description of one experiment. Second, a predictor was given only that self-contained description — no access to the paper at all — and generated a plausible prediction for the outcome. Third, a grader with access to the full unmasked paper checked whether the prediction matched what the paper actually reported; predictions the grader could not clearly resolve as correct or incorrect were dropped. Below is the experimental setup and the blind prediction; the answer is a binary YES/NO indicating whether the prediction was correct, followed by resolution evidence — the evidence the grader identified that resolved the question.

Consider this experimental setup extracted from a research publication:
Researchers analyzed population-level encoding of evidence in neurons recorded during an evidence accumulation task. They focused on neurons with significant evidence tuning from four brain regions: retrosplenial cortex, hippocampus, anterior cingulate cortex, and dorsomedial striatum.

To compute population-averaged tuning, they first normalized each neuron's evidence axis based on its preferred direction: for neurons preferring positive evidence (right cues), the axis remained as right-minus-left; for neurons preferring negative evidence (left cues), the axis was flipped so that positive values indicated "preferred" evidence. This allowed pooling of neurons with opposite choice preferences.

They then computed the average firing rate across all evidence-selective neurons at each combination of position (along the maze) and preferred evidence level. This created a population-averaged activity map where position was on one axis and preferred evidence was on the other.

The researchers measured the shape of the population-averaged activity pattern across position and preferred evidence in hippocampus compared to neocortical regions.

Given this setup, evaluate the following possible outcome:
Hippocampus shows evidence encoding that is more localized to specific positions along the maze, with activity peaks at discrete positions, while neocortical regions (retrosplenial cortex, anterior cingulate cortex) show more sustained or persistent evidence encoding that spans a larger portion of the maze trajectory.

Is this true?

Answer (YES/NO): NO